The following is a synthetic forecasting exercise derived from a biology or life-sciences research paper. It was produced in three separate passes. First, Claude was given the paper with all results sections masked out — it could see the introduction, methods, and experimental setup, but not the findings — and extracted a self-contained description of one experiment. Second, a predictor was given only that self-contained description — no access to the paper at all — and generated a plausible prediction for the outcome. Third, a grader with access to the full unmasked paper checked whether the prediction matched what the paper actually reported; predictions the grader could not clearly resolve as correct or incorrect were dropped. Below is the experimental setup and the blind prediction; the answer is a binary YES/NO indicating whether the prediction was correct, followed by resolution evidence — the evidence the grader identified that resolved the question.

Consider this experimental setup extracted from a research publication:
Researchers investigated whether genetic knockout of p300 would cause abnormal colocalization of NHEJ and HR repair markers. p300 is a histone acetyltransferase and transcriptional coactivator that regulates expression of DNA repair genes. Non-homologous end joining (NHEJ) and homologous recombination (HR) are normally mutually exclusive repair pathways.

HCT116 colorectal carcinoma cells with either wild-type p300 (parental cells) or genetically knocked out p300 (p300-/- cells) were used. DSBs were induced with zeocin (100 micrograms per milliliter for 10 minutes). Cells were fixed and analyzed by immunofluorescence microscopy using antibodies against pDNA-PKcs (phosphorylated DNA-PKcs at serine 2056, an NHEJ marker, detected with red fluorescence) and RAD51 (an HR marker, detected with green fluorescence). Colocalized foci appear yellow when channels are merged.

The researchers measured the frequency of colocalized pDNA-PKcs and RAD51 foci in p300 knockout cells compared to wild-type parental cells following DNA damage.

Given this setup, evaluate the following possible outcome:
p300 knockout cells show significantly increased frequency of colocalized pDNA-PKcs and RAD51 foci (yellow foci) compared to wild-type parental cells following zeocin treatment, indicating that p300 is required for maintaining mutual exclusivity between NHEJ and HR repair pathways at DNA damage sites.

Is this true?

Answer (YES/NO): YES